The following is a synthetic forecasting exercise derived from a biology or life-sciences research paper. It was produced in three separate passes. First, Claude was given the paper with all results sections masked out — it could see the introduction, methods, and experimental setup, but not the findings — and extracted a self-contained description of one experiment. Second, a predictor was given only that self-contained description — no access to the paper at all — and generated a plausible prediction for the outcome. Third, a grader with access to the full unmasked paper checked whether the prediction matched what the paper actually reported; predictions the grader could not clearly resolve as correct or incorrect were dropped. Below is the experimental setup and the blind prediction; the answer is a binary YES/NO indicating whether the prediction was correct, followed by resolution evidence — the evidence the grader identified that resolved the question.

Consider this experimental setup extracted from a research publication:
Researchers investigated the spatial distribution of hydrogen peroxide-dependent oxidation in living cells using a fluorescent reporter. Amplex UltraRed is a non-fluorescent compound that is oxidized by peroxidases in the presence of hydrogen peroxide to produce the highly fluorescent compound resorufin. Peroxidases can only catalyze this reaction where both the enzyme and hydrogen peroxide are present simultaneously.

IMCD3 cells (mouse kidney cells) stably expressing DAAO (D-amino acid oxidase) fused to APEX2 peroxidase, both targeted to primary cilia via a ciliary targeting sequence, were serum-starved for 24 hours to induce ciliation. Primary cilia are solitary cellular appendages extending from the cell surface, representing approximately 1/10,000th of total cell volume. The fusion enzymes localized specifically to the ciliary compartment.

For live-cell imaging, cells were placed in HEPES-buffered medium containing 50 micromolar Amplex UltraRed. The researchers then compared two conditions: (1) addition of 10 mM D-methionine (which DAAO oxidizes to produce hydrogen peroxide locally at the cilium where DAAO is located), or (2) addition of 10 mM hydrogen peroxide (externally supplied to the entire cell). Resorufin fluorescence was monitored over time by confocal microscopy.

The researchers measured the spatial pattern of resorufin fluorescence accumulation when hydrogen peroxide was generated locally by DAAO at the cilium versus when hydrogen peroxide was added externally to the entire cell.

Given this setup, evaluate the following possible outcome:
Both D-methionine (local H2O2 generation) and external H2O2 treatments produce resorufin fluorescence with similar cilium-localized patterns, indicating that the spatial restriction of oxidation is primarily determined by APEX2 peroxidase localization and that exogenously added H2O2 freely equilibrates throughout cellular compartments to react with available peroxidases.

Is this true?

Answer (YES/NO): NO